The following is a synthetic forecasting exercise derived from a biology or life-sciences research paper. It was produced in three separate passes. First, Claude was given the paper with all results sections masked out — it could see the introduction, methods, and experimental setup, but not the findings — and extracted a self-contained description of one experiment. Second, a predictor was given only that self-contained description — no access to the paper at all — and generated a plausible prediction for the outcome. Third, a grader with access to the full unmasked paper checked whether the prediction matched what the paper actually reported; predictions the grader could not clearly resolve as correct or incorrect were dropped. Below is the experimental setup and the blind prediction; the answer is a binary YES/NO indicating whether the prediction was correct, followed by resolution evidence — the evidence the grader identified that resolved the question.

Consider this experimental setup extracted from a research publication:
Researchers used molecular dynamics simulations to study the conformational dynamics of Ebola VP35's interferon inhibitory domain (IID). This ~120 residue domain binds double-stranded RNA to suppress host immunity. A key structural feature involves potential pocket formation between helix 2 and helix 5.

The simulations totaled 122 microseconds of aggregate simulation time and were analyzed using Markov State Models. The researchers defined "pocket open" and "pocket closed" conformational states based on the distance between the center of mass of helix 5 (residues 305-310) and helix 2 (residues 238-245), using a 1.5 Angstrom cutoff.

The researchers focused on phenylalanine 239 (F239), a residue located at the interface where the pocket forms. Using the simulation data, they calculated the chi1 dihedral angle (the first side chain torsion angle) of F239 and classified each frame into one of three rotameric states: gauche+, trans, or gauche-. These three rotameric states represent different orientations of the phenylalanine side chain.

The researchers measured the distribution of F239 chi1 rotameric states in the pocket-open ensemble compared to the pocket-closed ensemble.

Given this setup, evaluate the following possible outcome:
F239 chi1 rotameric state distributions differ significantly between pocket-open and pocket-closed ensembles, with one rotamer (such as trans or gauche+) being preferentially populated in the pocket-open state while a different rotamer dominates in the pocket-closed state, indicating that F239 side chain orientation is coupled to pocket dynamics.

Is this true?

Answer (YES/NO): YES